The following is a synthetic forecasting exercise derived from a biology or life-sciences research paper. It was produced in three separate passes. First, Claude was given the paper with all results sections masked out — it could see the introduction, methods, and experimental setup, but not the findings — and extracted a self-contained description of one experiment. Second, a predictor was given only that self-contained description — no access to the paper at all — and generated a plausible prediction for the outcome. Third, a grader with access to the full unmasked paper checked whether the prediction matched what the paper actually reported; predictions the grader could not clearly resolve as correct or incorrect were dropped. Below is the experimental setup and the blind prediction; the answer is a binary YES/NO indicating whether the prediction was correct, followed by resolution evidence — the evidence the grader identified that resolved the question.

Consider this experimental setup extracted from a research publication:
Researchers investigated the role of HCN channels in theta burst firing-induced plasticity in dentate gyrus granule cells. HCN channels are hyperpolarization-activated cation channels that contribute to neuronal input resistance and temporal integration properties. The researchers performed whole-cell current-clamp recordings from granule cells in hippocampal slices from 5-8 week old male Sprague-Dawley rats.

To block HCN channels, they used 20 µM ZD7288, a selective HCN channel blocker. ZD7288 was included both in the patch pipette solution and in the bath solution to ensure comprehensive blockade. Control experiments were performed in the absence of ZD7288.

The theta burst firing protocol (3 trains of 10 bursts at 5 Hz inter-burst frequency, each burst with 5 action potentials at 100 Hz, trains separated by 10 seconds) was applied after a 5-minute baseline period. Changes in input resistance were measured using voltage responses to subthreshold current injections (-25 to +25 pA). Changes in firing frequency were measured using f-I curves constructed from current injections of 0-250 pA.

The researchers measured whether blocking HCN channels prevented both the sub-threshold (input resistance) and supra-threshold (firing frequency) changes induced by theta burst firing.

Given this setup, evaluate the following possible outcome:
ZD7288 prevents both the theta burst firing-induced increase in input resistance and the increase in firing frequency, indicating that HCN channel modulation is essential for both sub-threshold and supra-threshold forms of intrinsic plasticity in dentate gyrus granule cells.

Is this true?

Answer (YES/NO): NO